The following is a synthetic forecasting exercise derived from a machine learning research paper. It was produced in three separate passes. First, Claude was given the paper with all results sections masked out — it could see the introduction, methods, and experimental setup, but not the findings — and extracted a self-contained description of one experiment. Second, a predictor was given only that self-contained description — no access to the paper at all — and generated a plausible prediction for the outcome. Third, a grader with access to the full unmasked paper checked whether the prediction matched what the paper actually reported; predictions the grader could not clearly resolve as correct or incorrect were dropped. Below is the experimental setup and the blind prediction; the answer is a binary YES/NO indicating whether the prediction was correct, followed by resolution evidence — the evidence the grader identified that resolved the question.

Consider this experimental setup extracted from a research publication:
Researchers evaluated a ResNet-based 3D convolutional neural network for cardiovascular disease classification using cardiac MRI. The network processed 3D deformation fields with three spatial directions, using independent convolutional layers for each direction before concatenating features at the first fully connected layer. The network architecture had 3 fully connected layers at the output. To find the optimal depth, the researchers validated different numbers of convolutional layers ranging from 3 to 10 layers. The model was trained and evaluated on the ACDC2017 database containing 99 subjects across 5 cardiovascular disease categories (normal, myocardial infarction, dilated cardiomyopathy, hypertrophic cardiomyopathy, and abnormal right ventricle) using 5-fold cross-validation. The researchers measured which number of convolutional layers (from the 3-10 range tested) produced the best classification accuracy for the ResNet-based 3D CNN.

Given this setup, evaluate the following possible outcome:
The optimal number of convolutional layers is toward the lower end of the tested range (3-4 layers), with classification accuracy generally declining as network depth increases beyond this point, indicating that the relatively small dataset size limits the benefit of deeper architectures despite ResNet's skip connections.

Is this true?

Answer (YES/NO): NO